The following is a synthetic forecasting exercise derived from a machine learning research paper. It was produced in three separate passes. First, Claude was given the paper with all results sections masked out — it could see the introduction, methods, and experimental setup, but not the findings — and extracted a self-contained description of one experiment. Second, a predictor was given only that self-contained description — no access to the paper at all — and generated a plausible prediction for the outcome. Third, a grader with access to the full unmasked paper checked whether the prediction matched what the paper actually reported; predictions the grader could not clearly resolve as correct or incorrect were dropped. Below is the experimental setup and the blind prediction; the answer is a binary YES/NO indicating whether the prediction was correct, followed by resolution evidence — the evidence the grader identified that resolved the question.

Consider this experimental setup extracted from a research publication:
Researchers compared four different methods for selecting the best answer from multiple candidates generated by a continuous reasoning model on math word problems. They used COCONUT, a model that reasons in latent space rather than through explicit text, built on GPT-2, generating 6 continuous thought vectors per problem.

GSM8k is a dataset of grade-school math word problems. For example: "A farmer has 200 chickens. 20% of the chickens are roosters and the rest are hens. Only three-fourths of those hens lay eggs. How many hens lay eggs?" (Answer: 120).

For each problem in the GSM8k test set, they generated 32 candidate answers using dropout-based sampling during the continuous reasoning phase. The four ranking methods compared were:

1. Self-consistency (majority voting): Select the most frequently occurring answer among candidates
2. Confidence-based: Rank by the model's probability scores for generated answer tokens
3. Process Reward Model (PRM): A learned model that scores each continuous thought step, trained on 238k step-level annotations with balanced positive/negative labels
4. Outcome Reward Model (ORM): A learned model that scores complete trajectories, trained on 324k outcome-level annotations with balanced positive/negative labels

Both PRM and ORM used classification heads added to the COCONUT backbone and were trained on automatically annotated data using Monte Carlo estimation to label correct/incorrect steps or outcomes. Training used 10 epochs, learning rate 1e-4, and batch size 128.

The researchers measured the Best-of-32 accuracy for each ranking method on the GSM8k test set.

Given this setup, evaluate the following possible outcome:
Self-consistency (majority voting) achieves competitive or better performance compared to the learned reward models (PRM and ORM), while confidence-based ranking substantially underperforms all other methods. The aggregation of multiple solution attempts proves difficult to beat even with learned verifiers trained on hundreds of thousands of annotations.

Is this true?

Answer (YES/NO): NO